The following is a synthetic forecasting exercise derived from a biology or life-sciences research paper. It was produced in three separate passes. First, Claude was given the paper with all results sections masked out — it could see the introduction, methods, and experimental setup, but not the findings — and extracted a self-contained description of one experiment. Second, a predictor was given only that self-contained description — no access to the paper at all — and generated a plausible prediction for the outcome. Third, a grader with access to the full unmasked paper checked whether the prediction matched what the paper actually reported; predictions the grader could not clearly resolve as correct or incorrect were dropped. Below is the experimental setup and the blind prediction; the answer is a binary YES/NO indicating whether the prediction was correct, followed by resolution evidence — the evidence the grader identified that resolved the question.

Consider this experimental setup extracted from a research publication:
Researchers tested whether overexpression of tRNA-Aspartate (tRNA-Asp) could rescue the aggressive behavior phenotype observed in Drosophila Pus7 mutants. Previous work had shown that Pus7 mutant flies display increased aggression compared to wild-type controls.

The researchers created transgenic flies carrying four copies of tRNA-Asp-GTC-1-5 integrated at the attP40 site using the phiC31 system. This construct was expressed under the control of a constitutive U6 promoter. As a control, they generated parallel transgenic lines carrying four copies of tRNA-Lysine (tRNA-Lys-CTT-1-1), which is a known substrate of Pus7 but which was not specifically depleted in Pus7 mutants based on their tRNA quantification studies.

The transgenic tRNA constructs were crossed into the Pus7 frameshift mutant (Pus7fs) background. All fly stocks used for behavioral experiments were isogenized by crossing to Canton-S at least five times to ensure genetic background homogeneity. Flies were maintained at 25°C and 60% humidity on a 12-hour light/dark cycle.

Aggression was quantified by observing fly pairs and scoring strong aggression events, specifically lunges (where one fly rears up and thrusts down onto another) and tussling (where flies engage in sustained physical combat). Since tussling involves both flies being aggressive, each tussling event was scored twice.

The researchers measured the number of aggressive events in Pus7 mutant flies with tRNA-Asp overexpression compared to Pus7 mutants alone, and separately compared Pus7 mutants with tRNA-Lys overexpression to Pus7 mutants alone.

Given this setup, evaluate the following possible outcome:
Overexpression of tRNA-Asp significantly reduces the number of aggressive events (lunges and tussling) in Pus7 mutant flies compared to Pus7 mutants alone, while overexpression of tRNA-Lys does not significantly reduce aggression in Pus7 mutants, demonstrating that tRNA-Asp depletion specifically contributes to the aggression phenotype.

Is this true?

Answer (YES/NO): YES